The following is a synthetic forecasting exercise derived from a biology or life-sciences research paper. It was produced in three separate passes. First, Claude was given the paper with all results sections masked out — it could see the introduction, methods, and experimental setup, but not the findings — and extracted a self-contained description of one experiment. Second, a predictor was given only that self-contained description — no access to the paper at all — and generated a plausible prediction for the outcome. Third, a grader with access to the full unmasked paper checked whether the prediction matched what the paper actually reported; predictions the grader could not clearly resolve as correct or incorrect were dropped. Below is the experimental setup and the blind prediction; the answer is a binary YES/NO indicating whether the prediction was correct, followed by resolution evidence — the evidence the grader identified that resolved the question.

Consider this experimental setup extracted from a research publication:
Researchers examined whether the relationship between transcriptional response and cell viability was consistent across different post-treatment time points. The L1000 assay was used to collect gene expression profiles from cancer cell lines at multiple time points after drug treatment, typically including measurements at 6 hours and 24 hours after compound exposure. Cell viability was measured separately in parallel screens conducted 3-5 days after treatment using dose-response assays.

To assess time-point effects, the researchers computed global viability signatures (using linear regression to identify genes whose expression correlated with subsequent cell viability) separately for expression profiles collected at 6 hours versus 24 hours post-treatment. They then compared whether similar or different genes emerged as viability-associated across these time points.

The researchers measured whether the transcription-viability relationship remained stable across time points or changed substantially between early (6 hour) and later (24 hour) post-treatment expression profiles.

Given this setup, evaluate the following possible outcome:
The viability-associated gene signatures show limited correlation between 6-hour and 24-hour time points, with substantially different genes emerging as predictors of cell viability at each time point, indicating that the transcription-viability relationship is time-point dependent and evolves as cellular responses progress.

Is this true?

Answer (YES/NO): NO